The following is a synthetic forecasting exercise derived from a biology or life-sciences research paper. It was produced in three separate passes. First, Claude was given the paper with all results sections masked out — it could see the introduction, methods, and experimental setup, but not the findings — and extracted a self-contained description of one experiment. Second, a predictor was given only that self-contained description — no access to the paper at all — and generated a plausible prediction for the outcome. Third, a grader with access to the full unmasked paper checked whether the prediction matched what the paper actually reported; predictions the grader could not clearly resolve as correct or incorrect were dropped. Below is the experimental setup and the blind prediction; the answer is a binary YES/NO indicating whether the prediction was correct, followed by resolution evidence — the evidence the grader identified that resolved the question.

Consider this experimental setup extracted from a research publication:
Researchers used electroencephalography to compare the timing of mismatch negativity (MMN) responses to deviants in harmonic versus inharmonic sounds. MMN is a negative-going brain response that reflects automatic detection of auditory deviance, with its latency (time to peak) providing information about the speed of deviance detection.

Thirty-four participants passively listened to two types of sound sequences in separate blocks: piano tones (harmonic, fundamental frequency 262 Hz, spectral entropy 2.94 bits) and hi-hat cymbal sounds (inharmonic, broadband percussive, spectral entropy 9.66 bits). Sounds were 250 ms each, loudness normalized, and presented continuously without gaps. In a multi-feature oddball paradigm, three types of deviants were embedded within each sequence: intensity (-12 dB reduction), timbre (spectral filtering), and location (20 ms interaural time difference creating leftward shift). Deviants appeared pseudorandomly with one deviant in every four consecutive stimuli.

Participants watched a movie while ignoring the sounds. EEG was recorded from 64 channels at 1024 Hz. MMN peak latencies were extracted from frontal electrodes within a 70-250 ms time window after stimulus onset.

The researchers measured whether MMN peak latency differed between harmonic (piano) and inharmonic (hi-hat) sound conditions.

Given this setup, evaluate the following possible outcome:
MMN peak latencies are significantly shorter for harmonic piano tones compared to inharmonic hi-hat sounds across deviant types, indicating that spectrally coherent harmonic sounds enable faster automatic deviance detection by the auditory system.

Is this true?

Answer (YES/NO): NO